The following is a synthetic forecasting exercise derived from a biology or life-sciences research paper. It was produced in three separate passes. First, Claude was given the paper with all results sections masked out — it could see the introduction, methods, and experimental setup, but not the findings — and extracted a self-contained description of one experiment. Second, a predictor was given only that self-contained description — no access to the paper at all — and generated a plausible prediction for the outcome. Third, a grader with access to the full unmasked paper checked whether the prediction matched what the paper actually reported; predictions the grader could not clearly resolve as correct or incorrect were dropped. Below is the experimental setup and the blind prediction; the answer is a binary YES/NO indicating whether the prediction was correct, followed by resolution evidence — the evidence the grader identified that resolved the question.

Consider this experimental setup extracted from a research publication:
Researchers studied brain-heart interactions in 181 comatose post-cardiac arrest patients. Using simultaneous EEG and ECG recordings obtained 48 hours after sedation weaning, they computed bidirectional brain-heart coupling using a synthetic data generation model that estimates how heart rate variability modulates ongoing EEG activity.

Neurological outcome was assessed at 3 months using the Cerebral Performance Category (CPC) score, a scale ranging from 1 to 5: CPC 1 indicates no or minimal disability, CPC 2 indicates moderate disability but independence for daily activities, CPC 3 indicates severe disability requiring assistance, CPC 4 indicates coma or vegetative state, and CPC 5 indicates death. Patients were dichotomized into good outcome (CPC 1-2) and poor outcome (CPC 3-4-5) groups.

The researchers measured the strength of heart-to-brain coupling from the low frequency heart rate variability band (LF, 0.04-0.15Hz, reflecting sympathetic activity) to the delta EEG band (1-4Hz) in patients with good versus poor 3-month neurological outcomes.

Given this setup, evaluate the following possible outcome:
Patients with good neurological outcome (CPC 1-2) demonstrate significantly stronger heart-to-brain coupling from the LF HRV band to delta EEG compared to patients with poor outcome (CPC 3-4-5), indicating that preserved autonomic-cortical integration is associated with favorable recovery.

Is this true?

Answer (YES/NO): NO